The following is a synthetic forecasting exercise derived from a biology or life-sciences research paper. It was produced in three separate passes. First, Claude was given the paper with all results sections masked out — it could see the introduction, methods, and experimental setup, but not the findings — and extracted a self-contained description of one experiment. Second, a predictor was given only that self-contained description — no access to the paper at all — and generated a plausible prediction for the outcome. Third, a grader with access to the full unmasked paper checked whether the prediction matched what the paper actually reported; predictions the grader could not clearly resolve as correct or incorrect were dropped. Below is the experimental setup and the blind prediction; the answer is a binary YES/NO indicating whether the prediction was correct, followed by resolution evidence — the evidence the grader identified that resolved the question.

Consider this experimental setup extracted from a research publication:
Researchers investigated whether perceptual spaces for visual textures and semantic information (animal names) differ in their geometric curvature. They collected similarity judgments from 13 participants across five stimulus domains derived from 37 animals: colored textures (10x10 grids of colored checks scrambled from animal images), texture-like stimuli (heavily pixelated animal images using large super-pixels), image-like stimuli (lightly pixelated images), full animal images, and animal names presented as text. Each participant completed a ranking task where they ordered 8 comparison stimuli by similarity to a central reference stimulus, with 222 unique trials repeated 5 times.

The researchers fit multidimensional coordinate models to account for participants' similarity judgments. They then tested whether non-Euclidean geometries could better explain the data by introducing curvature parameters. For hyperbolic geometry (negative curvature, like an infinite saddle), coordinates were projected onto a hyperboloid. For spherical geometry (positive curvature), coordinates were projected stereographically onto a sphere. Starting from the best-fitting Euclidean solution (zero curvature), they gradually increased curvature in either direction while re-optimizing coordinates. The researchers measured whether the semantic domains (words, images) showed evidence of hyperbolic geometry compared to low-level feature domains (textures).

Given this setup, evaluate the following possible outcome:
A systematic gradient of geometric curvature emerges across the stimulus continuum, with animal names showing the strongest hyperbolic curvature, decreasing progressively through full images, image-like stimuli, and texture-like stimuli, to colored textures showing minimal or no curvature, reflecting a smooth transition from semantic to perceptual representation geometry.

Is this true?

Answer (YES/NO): NO